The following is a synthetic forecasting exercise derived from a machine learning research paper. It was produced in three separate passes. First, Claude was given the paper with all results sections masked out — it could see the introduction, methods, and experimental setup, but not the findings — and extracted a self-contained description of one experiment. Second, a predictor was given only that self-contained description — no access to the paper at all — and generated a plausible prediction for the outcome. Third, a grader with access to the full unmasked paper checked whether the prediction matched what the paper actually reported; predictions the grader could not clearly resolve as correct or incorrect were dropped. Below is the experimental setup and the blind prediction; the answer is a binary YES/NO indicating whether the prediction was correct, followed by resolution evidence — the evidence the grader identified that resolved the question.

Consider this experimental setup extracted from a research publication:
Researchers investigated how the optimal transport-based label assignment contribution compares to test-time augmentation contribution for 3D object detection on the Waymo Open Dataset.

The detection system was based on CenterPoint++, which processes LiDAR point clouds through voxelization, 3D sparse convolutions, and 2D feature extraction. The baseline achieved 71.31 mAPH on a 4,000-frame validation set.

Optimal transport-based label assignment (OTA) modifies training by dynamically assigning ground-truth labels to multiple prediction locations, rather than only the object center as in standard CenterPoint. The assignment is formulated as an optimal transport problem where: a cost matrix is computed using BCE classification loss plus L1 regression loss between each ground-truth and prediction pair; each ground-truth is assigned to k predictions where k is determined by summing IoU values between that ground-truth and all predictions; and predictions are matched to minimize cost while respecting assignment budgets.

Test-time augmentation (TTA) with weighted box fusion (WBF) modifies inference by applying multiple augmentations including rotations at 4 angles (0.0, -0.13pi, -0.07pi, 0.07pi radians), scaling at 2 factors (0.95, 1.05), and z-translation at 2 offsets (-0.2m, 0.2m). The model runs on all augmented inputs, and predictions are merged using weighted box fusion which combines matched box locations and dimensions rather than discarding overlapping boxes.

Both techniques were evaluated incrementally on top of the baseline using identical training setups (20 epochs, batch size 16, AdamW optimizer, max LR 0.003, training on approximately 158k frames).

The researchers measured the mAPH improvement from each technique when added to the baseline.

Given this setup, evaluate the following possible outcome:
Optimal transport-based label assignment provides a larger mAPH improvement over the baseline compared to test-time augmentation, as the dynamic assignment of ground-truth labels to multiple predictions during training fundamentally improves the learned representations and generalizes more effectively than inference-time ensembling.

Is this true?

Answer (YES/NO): NO